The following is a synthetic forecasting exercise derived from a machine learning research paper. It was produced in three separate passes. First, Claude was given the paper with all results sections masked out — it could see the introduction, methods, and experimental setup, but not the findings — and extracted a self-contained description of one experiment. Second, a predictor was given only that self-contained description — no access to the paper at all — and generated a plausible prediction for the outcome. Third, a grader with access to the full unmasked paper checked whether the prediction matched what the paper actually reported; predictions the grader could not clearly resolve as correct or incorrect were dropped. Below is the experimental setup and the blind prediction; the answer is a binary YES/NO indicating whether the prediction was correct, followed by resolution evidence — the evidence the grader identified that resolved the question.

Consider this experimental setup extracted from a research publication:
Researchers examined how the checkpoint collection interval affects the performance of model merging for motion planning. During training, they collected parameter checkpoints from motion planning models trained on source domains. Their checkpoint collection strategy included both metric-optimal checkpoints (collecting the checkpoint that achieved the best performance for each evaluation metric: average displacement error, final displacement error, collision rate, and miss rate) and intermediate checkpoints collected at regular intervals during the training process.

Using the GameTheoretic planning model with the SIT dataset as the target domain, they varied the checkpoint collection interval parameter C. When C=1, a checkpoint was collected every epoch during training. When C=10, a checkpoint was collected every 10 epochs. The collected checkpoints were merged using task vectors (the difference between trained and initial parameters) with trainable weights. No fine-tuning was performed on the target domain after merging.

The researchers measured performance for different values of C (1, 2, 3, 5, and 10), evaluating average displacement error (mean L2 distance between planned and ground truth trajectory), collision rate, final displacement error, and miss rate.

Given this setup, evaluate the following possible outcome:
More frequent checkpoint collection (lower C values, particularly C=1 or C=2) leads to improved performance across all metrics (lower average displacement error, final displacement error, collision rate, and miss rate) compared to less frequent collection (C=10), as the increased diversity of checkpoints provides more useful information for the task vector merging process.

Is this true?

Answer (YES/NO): NO